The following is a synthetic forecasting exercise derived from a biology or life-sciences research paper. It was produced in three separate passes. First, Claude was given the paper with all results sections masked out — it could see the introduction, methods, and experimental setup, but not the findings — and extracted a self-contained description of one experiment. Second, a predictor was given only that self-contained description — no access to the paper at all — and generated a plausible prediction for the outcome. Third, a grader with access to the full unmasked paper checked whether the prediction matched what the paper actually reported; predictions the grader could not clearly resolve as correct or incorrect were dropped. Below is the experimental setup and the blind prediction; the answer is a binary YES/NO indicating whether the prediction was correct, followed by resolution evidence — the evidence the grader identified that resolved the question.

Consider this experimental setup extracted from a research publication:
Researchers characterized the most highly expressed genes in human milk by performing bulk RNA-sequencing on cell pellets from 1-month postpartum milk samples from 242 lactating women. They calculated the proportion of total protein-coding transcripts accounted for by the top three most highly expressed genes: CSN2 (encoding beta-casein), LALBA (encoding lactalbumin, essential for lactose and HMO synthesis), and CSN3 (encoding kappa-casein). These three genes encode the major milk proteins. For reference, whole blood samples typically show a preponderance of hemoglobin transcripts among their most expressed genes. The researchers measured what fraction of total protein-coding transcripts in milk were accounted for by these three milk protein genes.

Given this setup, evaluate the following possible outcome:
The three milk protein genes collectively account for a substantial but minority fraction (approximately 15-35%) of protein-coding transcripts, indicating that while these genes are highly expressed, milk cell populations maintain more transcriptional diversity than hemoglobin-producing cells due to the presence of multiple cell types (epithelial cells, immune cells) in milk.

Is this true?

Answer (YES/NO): YES